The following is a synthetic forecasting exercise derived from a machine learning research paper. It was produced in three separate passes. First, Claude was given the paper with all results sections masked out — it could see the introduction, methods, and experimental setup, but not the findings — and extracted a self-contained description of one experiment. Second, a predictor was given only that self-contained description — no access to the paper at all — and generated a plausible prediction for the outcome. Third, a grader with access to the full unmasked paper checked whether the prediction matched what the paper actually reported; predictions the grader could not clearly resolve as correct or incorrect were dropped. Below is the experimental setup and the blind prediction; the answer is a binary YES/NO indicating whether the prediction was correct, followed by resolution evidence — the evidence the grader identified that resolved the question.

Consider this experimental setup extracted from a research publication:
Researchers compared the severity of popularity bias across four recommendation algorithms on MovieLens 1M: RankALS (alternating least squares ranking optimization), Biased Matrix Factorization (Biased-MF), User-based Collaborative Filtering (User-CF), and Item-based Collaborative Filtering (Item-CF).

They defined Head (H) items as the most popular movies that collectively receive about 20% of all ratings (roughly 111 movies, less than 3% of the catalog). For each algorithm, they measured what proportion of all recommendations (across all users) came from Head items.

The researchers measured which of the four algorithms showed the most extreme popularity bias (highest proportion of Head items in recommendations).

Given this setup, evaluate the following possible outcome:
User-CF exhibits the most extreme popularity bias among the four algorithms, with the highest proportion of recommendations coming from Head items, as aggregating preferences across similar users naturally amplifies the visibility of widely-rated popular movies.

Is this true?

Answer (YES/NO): NO